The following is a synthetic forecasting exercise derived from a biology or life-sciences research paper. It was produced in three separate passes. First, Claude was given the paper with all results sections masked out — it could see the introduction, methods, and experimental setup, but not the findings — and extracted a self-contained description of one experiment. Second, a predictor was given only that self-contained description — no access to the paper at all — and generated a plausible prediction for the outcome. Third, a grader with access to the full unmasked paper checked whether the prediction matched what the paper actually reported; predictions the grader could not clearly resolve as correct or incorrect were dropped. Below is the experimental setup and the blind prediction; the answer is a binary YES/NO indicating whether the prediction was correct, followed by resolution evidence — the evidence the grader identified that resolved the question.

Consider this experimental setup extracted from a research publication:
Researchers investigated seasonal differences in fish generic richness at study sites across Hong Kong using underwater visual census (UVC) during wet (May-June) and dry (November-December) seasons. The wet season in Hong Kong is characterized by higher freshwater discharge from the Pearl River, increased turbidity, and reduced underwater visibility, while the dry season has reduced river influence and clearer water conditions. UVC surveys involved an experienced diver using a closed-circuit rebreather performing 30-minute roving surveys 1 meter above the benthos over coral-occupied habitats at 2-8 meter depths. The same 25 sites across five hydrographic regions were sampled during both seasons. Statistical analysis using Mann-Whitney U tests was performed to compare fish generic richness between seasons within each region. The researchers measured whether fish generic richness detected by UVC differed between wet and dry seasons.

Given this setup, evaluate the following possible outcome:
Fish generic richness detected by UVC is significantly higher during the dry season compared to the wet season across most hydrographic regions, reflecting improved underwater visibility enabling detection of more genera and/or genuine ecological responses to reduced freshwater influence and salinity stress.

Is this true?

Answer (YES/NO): NO